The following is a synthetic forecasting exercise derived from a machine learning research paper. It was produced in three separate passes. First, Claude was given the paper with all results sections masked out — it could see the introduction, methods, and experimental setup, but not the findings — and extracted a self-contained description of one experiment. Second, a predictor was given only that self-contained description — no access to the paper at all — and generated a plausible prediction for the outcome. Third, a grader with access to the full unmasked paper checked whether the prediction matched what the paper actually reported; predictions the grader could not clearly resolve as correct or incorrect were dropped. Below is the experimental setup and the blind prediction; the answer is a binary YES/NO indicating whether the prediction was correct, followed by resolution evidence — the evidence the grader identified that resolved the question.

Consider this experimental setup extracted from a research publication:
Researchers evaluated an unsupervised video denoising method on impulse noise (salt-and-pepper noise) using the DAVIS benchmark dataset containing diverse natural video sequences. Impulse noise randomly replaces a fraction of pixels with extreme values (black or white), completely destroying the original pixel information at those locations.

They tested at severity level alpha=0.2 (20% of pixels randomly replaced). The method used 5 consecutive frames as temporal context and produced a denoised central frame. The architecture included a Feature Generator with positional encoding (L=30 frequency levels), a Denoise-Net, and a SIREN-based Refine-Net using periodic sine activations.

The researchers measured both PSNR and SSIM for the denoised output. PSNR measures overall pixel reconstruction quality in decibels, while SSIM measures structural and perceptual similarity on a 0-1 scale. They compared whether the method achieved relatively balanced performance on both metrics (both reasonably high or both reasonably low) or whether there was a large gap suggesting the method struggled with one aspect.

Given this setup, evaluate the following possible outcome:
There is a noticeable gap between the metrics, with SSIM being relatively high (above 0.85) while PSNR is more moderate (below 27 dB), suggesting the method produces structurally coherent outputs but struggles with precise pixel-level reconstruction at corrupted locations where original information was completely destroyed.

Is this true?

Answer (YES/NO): NO